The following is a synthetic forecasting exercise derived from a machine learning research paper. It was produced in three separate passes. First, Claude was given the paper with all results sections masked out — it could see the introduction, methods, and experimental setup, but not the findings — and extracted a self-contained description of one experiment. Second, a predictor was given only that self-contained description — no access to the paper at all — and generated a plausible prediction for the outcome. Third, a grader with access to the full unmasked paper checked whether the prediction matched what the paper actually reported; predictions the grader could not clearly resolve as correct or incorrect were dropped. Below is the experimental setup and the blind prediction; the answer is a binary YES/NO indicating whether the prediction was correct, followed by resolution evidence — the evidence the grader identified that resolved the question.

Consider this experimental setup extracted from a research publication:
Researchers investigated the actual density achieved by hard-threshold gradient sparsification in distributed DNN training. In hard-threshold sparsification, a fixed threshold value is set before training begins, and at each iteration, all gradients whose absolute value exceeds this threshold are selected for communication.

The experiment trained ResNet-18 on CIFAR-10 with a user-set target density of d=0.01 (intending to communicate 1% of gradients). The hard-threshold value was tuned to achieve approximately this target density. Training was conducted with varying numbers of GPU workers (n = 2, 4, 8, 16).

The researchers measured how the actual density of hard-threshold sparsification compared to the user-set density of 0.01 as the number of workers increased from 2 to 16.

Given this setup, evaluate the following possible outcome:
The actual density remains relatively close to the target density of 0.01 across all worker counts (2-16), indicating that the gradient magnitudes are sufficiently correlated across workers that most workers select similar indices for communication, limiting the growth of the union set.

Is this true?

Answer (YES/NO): NO